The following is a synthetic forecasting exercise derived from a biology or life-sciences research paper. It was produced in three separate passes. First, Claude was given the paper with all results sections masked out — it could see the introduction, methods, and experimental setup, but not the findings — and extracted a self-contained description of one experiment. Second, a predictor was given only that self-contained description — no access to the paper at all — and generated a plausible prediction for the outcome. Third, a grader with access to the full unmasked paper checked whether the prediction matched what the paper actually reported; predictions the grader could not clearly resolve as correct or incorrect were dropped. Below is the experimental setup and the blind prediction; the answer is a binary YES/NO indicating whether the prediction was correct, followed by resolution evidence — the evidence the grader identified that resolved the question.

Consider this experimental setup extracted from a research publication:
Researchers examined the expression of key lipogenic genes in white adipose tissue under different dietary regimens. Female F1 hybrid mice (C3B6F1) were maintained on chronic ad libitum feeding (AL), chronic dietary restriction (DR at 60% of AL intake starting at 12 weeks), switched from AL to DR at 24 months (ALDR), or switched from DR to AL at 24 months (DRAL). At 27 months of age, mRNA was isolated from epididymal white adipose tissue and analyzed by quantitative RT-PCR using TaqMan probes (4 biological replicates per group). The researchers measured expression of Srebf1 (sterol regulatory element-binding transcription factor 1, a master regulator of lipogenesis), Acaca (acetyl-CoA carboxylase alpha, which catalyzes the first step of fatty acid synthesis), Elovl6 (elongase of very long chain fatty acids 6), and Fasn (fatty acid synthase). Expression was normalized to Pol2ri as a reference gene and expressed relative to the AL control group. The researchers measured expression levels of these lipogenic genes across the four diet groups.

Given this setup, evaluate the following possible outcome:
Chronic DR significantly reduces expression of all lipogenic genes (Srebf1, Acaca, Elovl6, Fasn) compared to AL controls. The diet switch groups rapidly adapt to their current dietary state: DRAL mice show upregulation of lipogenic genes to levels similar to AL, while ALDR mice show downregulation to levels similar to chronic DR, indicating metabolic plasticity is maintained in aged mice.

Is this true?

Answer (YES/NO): NO